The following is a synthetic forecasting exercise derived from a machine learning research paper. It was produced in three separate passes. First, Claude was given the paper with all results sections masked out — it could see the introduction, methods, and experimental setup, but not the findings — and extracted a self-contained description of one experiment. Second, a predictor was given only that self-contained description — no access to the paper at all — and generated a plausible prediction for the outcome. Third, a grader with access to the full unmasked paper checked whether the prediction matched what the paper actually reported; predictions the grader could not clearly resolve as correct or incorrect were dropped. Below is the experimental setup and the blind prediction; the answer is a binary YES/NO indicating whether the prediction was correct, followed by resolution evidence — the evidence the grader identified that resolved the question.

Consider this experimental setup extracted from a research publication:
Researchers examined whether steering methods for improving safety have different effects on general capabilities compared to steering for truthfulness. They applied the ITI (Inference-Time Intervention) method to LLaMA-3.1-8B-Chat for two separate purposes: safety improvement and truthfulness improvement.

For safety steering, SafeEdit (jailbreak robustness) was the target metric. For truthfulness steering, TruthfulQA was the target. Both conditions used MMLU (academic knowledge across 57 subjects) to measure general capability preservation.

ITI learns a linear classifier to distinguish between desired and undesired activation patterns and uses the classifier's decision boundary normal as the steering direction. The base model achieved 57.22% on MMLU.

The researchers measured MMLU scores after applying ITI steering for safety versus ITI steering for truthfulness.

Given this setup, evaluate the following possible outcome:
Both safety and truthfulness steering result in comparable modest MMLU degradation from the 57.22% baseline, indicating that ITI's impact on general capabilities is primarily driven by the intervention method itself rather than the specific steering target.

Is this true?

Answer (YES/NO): NO